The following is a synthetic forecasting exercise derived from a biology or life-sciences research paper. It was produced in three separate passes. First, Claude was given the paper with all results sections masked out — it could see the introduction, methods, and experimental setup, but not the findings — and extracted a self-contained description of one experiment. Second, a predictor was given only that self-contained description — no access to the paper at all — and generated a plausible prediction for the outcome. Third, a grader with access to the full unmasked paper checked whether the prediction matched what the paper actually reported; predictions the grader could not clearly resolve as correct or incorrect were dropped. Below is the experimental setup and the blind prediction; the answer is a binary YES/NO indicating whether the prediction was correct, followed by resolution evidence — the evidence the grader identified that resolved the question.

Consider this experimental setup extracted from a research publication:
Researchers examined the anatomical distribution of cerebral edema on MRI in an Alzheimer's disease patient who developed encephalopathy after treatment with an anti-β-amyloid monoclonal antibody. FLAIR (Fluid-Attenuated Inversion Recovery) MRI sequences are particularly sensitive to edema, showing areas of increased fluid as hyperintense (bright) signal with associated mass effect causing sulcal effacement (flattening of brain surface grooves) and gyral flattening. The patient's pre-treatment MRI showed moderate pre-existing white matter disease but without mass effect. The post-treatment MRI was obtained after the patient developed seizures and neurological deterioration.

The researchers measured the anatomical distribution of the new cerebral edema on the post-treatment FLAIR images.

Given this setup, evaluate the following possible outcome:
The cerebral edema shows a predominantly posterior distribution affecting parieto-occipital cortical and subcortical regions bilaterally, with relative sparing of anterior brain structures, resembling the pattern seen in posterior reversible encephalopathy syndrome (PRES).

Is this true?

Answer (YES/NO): NO